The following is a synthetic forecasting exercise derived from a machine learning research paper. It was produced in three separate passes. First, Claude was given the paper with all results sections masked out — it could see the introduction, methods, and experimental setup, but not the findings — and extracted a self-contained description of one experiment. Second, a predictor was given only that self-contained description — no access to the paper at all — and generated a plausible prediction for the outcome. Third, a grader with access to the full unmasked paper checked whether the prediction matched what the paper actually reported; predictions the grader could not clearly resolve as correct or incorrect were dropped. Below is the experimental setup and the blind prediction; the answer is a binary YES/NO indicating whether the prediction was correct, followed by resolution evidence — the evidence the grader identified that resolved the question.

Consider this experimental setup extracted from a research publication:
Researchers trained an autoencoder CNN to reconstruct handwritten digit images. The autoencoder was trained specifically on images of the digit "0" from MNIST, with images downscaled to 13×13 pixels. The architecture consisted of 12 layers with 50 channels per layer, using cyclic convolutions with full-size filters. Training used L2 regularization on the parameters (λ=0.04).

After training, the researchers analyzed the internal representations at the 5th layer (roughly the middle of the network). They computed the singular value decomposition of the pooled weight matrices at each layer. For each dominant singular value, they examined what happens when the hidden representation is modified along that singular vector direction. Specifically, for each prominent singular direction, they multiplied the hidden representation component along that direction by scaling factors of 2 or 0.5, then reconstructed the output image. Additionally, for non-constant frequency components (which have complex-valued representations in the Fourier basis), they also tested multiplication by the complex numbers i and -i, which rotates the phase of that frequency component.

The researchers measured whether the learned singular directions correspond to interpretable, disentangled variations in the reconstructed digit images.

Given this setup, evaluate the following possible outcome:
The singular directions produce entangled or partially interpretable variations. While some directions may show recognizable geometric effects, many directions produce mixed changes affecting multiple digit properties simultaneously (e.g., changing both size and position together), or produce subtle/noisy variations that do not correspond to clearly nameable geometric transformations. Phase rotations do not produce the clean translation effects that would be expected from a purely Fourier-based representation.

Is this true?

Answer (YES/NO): NO